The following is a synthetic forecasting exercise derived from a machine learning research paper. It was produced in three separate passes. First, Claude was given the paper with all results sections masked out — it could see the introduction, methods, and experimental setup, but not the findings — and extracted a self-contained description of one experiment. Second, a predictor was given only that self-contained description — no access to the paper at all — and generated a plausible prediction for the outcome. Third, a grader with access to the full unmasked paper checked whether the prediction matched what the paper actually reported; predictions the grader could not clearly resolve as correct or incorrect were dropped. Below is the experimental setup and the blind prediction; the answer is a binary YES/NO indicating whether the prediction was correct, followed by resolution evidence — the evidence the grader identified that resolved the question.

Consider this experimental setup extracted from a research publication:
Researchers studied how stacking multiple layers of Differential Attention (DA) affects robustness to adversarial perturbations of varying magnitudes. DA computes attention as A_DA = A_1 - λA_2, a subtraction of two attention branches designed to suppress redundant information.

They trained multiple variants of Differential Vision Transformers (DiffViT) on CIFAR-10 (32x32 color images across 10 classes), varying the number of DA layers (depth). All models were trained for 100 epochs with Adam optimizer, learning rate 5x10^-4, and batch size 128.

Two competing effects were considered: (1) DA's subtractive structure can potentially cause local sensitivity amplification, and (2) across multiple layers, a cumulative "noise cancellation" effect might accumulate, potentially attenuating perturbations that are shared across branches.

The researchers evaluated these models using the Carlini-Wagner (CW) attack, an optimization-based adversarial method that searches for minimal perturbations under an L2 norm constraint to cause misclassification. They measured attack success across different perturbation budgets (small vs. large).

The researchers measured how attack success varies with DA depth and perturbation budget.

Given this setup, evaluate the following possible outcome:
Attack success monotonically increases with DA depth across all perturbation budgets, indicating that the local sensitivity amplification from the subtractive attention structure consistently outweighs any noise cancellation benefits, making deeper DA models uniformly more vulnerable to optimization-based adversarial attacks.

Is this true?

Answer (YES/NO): NO